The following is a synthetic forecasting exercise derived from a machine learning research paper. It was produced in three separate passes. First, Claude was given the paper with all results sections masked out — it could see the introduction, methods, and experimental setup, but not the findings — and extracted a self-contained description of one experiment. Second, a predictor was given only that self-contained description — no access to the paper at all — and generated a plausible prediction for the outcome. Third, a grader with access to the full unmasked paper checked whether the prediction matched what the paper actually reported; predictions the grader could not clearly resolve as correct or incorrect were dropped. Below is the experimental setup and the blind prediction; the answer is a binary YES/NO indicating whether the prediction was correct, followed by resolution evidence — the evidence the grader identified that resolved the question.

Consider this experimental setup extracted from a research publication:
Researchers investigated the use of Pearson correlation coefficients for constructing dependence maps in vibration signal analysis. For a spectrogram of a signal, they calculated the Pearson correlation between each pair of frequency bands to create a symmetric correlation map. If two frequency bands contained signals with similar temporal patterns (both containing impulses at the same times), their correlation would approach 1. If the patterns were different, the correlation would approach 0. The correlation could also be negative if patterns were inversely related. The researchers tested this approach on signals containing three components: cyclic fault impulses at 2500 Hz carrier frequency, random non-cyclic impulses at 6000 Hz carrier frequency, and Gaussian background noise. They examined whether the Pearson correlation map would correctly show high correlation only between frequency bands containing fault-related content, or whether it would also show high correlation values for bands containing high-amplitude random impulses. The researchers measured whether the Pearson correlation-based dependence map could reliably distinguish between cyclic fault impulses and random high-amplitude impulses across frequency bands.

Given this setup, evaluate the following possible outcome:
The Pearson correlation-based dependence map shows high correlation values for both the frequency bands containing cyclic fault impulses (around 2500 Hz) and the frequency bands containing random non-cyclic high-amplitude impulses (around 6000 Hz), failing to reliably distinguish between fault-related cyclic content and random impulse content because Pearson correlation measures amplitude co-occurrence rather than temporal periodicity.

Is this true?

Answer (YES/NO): YES